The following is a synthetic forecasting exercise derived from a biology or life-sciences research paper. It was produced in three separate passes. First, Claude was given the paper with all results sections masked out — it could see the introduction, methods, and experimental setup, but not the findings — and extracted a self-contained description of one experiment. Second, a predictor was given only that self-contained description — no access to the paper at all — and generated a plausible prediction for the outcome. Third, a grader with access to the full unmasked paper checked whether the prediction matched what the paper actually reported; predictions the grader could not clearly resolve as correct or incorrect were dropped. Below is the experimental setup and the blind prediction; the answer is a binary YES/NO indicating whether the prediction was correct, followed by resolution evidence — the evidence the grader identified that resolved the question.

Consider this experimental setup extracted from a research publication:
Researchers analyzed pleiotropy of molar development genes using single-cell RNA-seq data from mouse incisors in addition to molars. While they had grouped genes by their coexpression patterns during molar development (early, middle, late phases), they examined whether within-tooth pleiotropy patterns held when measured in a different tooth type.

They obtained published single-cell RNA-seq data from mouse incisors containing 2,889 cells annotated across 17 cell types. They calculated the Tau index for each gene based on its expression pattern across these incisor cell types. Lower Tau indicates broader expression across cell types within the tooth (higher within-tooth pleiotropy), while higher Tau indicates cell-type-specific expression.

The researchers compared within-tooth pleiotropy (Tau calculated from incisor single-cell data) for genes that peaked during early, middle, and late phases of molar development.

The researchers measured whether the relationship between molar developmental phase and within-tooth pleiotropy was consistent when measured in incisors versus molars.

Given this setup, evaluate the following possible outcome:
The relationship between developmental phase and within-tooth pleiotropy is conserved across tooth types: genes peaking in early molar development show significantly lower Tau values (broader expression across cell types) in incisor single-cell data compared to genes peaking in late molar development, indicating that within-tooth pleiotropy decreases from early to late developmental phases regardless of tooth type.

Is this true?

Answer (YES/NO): NO